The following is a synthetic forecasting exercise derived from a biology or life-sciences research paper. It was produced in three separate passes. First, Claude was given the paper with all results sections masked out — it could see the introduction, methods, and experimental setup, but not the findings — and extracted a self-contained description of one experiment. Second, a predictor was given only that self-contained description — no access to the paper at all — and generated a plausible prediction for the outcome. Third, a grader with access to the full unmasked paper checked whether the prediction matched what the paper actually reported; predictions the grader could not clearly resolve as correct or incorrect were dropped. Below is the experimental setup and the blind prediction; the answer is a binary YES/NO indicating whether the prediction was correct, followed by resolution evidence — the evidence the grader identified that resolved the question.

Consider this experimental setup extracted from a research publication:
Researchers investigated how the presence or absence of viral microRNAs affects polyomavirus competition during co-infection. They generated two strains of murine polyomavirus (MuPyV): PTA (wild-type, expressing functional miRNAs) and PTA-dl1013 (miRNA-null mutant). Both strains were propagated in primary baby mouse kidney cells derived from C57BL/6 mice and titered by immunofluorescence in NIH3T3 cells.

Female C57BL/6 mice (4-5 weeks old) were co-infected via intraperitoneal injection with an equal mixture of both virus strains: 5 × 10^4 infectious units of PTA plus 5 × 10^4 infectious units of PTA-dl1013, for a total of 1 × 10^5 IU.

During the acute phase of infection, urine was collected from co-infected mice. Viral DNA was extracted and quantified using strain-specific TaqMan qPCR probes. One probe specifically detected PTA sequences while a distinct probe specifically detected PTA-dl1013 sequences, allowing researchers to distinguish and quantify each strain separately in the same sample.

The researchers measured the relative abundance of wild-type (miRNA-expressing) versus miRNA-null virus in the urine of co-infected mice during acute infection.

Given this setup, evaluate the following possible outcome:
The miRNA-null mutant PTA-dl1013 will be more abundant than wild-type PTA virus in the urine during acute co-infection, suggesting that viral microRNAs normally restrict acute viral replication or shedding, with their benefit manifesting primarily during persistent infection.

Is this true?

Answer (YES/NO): NO